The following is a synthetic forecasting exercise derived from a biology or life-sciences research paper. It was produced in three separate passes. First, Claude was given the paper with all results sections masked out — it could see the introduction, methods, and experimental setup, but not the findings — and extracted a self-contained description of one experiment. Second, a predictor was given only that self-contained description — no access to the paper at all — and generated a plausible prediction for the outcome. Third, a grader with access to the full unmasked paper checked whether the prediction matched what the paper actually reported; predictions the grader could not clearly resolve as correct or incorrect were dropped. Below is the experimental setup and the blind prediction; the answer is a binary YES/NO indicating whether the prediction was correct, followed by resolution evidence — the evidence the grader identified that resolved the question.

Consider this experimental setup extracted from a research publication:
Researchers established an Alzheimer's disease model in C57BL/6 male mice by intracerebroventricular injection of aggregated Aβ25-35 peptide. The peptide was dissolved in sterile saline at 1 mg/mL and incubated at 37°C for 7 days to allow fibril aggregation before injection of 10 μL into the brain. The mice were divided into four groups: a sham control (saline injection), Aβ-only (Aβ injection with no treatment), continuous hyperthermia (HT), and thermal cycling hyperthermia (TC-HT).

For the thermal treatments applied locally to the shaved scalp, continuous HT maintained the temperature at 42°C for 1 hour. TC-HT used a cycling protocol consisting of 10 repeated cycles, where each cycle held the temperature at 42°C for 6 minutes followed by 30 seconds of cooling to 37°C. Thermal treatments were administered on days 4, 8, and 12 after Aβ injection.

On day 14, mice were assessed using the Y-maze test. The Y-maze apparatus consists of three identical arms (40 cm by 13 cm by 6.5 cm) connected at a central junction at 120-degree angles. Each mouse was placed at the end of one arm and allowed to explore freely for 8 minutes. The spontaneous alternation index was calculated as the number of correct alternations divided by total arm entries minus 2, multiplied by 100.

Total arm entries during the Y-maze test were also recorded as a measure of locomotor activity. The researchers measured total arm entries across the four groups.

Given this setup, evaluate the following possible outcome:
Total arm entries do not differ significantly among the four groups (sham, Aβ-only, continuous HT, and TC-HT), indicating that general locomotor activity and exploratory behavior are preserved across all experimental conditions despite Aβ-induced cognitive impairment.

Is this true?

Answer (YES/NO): YES